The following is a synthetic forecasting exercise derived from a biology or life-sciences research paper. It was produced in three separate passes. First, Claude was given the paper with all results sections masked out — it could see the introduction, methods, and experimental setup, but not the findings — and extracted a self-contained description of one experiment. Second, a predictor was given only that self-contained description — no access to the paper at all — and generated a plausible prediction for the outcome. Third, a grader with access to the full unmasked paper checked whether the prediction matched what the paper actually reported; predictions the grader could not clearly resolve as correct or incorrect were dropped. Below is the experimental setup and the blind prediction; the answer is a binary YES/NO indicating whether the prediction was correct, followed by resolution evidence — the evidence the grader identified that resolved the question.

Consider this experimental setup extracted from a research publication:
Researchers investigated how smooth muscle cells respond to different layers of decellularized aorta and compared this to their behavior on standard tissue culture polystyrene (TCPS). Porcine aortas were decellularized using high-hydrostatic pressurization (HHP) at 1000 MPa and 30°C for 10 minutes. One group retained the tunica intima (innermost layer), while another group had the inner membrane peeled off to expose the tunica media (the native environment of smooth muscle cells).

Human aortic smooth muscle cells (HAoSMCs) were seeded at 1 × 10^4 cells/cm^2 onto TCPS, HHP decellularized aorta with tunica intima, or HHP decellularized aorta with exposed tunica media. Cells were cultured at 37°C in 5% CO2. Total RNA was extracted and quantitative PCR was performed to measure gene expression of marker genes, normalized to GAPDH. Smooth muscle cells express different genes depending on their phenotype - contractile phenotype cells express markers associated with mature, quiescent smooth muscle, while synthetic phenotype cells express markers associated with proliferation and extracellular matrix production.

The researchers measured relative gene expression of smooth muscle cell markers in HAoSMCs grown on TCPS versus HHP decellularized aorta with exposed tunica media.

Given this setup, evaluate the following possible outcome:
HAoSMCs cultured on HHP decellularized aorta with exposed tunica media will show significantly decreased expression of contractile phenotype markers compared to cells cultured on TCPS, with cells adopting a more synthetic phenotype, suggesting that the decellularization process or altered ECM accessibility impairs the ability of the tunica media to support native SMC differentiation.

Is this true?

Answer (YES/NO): NO